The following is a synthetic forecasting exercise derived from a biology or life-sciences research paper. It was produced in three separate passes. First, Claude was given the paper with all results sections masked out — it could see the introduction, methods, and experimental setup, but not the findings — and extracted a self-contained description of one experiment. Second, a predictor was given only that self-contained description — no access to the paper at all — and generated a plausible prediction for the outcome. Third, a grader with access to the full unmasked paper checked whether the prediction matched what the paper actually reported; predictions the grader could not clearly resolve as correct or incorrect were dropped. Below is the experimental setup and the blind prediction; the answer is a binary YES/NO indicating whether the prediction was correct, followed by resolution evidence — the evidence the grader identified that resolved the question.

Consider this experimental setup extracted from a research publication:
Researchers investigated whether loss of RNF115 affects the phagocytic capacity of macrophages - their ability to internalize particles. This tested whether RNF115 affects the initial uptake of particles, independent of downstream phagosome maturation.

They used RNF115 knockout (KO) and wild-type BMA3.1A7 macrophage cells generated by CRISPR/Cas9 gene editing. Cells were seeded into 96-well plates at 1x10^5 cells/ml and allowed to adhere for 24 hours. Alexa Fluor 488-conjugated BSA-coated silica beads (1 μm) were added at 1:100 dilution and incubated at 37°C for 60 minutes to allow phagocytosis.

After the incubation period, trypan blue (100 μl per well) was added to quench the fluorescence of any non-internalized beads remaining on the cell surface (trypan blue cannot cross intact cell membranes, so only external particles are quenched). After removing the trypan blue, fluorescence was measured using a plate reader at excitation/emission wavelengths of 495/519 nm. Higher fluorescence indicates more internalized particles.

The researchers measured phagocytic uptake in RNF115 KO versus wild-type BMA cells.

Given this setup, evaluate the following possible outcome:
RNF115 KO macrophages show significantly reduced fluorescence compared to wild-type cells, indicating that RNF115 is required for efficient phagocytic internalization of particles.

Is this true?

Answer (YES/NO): NO